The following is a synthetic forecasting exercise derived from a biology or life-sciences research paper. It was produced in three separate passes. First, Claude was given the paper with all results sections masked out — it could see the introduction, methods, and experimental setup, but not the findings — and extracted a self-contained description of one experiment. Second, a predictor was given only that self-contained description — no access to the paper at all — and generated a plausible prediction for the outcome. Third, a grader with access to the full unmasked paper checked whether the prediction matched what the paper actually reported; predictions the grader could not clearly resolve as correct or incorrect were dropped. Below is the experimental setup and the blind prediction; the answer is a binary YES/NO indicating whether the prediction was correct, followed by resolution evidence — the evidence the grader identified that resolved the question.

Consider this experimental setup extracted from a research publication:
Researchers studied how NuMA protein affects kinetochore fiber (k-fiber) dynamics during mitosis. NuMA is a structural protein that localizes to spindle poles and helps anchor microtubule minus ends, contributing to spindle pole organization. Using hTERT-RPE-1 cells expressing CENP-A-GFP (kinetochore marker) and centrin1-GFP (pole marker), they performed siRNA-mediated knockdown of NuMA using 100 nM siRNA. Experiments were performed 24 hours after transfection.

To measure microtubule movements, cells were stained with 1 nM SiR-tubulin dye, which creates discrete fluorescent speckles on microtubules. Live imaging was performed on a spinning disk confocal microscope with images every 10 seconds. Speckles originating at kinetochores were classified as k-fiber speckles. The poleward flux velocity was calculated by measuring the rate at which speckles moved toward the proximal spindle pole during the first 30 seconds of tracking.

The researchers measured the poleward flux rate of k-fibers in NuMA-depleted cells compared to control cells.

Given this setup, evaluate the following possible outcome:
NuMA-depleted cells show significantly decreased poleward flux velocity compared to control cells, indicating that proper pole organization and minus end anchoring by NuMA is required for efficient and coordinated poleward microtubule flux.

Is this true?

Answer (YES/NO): NO